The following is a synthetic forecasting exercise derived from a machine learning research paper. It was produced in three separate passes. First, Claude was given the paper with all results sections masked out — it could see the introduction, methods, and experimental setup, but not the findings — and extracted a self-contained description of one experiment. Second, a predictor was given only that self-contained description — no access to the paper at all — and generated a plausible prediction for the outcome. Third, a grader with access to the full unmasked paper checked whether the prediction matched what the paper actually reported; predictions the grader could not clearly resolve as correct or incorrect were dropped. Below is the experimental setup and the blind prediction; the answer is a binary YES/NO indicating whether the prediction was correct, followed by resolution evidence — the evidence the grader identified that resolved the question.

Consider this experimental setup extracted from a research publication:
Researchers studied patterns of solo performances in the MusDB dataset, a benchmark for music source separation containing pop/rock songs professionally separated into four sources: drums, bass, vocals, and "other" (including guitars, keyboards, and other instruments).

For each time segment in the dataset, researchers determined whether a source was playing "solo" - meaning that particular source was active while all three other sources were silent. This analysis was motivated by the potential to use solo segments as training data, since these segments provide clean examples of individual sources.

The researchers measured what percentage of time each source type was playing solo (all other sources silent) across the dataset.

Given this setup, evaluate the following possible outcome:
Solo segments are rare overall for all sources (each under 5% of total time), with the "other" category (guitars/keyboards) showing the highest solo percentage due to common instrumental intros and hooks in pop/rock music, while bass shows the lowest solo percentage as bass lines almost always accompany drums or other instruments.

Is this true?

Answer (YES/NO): NO